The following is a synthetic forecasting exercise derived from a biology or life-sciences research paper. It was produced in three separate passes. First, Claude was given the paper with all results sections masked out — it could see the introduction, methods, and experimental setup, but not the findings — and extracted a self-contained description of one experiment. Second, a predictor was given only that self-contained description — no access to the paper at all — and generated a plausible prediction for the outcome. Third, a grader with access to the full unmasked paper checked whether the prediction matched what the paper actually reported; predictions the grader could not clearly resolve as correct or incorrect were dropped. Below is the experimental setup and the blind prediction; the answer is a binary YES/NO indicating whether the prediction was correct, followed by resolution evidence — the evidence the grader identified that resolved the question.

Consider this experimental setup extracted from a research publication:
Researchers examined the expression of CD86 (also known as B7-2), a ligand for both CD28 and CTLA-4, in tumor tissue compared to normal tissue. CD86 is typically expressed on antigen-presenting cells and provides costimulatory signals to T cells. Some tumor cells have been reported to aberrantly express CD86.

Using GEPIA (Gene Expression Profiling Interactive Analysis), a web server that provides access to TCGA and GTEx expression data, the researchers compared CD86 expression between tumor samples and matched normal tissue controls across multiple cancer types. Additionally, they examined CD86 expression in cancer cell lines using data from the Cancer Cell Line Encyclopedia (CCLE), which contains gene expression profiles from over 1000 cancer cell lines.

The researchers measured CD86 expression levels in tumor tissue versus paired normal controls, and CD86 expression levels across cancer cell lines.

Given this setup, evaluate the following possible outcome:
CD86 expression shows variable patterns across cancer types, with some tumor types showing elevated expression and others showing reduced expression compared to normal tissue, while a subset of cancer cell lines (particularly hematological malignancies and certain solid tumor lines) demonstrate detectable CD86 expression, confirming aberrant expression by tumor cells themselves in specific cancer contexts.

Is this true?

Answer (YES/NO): NO